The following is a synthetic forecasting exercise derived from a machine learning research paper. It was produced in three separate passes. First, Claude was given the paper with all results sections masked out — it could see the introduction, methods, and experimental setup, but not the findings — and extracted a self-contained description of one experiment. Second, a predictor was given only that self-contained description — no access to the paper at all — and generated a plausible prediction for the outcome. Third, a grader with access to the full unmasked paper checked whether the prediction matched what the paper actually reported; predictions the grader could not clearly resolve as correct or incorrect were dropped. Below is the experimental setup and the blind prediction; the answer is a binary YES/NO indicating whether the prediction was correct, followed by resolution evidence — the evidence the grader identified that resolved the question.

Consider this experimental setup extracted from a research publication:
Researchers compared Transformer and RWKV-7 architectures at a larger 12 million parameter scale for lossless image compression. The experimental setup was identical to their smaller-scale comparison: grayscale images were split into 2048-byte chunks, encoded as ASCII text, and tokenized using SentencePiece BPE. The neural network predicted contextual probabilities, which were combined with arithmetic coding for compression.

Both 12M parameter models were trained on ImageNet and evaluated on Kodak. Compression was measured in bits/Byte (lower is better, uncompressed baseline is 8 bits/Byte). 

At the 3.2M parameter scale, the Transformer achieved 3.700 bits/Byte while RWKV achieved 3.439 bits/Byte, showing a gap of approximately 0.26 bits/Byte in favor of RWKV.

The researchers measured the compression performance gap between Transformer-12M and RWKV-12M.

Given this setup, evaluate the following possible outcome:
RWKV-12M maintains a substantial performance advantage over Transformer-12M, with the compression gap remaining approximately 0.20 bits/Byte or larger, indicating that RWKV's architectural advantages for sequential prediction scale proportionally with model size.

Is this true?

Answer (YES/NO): NO